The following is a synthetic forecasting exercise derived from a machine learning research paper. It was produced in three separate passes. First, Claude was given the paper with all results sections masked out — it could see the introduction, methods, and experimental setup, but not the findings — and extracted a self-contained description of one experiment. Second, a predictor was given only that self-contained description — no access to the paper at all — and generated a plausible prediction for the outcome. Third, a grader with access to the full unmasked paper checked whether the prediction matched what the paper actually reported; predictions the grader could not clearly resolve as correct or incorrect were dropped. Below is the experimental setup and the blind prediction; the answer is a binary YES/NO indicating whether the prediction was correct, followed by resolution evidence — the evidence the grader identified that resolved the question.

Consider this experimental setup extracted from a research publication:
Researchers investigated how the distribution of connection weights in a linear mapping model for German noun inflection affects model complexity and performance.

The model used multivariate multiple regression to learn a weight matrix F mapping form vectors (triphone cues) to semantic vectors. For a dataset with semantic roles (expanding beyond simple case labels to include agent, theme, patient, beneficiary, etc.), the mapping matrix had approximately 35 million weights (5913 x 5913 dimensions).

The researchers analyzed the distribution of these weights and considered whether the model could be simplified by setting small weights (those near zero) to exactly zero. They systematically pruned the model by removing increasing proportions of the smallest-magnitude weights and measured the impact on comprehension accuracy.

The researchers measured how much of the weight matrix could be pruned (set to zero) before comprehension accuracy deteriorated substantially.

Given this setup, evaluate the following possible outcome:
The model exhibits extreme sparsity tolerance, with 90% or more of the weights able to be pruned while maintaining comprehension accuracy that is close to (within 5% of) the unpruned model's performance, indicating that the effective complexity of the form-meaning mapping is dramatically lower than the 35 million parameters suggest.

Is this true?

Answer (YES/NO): NO